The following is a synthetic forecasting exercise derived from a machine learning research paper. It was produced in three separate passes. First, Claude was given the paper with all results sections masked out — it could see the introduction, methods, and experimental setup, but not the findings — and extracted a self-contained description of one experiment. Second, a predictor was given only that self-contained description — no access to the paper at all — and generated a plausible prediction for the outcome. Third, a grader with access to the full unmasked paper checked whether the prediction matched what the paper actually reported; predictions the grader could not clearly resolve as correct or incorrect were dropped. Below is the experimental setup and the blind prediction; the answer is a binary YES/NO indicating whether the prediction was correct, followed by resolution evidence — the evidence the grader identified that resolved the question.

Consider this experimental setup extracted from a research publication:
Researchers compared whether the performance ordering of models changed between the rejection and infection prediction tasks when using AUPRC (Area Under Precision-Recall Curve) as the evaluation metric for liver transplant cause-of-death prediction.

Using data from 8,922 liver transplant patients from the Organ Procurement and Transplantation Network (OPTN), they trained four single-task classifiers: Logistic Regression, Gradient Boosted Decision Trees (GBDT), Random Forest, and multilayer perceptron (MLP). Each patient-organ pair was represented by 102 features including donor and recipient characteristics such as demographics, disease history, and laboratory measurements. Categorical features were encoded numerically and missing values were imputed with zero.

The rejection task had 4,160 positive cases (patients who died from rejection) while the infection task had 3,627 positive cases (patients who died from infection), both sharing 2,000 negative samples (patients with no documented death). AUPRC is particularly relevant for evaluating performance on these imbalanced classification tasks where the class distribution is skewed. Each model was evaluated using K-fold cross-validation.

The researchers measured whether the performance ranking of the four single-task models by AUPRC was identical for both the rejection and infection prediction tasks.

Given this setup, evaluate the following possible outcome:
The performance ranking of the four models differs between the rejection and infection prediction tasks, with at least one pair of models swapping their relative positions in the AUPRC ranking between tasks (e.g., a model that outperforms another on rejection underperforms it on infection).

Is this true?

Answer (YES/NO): NO